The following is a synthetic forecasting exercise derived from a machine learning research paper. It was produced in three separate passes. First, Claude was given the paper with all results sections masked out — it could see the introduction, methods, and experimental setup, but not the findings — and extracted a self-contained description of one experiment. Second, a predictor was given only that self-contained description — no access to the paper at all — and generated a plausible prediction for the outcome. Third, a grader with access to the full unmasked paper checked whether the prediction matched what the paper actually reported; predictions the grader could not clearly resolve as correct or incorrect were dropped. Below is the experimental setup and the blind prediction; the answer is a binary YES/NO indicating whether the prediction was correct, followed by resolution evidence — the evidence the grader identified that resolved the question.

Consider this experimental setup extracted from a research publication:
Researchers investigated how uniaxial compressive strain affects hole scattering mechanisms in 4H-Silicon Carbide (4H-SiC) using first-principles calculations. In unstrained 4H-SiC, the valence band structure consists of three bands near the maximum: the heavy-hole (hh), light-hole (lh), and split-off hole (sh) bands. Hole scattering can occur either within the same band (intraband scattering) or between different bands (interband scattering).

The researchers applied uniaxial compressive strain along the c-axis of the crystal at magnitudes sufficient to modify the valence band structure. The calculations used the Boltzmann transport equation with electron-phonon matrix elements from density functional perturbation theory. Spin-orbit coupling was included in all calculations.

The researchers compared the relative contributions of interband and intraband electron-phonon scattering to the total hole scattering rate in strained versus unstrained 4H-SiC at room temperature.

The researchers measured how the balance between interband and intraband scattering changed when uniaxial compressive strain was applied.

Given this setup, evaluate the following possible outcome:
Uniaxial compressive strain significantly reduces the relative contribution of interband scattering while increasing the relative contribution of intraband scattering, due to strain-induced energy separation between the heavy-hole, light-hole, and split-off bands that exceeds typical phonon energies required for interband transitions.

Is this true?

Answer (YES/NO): YES